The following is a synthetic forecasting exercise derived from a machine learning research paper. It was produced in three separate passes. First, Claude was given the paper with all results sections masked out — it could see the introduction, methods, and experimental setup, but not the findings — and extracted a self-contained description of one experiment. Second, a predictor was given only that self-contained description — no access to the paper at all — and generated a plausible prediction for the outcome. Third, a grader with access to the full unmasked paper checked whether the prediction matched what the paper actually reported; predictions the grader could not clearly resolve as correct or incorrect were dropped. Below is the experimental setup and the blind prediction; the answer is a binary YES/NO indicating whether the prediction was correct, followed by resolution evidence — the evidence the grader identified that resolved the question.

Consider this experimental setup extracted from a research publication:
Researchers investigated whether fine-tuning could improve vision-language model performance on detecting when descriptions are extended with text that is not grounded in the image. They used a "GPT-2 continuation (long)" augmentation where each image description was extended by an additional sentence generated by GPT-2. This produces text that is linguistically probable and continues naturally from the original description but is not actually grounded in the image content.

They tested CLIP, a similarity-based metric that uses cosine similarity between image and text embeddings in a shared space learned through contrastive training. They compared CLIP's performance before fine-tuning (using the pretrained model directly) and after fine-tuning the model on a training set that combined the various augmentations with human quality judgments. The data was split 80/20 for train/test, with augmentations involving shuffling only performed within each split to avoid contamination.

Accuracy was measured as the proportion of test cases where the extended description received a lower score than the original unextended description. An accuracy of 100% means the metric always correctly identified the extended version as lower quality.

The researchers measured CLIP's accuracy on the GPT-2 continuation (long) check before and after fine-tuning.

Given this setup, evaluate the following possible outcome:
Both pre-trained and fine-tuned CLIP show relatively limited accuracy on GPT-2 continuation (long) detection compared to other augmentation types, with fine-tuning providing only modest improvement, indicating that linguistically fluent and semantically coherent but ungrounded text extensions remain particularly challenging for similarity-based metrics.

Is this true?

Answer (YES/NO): NO